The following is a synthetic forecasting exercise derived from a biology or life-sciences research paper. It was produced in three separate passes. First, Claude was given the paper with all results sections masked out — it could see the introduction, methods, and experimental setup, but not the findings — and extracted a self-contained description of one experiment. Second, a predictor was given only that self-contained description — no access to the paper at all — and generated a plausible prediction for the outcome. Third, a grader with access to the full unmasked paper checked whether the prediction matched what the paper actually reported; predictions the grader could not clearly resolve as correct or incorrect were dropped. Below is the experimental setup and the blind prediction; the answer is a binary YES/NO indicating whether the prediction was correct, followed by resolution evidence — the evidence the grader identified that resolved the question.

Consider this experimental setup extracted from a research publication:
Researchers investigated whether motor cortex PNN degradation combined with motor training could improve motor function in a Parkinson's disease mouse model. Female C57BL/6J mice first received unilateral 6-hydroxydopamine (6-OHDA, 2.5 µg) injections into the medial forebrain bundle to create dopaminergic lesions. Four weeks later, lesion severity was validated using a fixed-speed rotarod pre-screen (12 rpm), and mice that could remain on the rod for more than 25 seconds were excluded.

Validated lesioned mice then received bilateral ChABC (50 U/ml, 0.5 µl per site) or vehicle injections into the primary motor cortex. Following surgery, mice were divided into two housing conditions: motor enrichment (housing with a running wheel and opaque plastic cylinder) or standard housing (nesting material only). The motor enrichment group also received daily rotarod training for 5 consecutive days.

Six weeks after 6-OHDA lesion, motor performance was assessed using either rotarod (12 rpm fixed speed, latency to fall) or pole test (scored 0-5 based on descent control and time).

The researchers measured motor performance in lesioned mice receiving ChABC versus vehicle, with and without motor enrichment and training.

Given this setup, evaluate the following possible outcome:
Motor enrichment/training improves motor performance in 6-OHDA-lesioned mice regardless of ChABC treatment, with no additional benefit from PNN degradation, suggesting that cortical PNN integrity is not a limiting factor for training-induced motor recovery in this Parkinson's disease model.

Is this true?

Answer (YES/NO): NO